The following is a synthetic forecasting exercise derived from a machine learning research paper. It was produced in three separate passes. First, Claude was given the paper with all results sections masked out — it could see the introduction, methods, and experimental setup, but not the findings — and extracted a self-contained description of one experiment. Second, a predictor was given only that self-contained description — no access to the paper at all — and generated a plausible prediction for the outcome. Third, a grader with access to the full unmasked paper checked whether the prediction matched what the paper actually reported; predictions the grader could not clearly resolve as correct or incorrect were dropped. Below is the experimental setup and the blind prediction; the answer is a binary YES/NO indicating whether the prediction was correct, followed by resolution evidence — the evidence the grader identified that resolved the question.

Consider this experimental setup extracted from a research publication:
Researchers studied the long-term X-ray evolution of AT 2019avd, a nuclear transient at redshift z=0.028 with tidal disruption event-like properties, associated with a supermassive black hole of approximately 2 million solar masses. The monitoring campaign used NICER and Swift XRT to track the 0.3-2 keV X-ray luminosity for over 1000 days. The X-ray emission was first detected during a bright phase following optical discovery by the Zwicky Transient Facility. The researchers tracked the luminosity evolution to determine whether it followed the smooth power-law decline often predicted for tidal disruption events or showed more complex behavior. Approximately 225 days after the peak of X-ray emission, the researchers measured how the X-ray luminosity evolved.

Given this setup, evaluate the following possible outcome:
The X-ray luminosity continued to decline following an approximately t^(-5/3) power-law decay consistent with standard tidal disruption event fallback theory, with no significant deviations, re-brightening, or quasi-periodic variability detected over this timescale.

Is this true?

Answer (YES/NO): NO